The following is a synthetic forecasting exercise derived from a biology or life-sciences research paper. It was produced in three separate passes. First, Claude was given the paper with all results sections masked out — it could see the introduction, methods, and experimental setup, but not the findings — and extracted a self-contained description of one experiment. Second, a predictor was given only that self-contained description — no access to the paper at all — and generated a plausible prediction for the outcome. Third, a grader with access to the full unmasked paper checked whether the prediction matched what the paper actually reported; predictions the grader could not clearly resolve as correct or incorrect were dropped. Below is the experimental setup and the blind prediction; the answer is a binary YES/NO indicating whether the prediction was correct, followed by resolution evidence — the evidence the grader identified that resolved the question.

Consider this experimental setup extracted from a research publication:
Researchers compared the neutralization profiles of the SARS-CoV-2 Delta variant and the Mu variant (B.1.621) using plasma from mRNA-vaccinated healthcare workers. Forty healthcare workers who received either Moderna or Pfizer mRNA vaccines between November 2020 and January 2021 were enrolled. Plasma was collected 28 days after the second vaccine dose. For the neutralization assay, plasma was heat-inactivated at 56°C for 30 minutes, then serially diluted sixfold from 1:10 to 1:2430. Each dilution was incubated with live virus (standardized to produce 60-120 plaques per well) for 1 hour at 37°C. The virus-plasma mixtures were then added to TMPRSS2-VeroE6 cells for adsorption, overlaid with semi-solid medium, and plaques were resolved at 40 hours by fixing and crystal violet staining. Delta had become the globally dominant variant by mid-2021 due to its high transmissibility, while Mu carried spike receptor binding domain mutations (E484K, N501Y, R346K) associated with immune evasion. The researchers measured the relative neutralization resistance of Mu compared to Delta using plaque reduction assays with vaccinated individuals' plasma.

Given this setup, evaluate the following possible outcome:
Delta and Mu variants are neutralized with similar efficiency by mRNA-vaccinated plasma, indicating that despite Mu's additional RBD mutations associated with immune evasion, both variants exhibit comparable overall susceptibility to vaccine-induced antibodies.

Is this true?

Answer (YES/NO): NO